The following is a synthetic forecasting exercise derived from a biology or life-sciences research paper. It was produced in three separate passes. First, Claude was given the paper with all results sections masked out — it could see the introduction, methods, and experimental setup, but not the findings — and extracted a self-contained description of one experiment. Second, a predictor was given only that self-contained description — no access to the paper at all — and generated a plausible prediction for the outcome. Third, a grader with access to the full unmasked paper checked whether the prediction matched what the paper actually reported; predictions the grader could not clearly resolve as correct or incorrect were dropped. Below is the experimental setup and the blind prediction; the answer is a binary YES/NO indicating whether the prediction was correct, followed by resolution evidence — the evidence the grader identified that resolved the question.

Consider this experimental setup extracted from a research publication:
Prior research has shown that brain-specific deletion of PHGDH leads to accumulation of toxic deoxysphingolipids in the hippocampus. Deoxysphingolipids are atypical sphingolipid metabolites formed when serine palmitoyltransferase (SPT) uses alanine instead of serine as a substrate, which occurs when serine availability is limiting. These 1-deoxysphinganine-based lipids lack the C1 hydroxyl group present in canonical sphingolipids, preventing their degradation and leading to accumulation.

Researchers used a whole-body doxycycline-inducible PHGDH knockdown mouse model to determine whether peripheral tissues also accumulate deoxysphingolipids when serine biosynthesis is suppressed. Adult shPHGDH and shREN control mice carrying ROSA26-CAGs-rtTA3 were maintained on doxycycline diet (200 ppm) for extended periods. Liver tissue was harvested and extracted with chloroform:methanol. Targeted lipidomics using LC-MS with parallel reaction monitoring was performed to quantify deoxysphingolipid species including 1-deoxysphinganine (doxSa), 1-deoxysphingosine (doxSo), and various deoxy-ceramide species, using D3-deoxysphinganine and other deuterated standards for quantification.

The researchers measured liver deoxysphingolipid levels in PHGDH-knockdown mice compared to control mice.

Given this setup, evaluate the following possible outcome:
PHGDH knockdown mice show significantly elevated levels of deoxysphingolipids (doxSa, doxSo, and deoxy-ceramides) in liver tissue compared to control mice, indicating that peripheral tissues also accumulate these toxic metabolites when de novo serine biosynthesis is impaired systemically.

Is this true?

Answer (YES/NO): NO